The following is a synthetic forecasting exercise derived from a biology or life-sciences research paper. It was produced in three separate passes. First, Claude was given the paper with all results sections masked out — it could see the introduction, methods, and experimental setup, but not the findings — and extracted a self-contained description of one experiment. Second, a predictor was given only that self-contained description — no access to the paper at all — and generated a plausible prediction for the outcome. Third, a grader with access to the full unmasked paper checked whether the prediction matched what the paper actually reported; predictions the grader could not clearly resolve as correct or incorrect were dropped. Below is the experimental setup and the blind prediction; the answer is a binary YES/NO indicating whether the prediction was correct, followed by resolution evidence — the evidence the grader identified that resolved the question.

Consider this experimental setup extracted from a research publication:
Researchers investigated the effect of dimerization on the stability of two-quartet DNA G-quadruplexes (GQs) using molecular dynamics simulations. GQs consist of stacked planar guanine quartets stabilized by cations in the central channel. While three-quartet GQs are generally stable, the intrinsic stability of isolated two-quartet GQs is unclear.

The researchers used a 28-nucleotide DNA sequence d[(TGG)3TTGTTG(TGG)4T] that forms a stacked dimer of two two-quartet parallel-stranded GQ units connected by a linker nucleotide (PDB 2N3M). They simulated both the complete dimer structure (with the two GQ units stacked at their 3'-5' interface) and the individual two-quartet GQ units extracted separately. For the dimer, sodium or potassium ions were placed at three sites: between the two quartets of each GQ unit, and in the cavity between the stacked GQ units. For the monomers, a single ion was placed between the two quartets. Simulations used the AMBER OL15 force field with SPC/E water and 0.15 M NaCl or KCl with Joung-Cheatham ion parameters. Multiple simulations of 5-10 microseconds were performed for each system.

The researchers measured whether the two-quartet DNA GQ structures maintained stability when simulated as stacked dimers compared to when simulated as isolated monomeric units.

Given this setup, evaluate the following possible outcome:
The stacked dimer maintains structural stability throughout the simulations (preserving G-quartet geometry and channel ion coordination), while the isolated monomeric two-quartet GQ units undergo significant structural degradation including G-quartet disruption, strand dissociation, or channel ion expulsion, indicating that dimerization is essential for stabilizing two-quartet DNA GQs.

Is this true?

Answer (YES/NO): YES